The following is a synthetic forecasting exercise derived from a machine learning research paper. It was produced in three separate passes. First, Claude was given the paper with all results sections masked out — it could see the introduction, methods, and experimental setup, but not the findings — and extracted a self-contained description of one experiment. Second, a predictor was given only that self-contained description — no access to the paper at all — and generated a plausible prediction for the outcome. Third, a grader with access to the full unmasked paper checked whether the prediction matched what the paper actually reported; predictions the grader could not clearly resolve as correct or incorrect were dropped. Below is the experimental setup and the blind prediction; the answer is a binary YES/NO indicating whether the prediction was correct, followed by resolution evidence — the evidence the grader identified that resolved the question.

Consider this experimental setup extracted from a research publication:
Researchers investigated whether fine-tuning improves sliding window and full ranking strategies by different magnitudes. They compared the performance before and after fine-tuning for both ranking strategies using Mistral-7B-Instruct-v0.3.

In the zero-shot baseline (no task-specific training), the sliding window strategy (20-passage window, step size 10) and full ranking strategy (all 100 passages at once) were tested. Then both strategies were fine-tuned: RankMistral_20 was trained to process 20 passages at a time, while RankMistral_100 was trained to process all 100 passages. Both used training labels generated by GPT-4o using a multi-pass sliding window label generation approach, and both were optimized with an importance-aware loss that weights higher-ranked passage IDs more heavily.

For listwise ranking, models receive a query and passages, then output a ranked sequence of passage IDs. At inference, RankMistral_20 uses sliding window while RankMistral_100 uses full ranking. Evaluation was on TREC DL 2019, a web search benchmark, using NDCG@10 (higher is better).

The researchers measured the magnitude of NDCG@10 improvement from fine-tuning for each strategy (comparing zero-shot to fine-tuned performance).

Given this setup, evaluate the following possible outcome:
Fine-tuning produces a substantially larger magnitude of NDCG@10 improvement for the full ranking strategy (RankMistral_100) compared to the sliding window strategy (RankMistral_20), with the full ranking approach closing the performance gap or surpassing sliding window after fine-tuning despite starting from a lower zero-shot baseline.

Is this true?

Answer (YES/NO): YES